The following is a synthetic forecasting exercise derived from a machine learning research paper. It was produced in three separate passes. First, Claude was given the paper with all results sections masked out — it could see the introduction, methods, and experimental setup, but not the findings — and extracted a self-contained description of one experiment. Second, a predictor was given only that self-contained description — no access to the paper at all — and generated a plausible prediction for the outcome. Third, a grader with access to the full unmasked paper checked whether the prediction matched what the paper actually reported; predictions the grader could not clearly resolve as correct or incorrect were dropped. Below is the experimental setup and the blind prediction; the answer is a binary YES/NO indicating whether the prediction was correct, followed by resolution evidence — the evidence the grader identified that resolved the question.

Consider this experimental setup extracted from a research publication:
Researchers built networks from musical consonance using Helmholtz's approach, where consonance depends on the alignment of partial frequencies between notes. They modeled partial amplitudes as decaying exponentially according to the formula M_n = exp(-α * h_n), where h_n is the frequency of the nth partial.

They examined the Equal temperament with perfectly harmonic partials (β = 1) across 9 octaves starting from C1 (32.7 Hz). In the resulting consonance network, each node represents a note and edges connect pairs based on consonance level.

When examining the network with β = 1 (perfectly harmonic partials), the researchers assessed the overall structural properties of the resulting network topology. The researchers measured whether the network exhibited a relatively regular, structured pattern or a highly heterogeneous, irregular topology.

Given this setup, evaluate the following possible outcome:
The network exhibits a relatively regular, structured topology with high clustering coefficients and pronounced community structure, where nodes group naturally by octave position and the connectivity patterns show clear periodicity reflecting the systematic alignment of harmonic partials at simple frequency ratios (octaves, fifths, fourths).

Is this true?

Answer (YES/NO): YES